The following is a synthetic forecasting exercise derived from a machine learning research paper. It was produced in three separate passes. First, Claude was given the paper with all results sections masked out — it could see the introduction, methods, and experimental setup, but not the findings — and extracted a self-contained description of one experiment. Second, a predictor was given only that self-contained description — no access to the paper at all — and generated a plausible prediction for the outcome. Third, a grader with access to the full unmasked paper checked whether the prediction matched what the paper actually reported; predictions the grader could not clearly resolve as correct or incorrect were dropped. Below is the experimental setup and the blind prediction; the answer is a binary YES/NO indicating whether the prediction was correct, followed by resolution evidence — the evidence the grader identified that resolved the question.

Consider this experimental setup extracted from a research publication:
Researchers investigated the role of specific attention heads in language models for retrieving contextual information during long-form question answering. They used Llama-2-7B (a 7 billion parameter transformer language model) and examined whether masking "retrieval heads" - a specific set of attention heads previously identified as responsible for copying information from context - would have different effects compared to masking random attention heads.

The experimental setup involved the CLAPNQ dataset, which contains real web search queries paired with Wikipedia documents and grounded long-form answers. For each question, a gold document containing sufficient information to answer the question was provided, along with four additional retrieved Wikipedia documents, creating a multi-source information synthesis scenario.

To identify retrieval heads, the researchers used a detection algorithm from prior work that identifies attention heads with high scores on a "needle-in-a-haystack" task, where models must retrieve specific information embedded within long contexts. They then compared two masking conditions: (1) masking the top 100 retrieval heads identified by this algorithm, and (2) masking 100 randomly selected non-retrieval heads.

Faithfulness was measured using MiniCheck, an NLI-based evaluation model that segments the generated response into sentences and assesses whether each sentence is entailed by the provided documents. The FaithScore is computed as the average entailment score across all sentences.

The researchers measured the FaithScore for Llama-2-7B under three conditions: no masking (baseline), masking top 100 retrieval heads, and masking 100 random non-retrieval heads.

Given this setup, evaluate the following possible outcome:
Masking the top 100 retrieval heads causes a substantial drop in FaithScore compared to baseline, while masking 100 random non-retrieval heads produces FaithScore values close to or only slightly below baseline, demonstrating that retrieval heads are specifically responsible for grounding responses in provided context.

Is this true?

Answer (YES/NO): YES